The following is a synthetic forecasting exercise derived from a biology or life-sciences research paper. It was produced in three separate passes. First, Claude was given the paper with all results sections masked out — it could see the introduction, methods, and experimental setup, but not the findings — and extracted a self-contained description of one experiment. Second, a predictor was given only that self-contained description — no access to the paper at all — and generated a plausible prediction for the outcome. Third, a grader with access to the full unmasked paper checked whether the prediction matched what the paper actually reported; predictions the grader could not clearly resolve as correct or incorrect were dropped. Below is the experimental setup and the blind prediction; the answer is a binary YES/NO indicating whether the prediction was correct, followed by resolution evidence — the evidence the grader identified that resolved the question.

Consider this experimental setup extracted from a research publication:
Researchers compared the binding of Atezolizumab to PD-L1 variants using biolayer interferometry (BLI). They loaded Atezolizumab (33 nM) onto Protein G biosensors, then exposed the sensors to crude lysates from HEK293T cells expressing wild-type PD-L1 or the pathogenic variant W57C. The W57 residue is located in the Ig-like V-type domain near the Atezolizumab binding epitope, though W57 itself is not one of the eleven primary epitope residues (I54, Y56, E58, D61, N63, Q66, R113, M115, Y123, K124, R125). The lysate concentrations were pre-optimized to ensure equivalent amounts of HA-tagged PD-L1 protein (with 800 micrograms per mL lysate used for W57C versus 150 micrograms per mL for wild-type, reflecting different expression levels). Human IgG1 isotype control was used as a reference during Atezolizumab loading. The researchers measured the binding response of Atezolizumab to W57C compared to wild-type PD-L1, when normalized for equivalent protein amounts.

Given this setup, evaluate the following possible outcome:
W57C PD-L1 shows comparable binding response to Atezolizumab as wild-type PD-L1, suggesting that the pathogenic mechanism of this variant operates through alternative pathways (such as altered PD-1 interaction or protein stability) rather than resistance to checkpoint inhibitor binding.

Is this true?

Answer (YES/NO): NO